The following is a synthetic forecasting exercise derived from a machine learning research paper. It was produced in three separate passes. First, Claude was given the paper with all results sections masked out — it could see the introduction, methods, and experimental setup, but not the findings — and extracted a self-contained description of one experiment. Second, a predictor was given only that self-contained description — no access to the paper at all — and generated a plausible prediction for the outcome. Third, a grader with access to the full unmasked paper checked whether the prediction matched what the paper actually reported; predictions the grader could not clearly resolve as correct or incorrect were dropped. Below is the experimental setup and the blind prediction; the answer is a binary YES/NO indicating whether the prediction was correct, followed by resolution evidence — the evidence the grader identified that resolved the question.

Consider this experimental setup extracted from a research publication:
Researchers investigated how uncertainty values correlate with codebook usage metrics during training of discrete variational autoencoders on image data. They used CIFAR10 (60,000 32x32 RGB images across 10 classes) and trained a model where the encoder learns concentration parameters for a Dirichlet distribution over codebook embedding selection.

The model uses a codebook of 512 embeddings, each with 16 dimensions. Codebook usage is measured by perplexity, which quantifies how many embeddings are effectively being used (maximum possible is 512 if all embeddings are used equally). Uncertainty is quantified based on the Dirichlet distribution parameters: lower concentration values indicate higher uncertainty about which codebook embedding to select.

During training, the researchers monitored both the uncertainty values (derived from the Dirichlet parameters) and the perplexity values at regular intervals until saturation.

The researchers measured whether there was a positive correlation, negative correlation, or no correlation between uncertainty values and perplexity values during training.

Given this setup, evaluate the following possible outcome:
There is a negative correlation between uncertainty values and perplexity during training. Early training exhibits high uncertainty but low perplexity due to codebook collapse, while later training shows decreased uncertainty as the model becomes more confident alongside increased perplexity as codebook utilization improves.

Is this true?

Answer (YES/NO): NO